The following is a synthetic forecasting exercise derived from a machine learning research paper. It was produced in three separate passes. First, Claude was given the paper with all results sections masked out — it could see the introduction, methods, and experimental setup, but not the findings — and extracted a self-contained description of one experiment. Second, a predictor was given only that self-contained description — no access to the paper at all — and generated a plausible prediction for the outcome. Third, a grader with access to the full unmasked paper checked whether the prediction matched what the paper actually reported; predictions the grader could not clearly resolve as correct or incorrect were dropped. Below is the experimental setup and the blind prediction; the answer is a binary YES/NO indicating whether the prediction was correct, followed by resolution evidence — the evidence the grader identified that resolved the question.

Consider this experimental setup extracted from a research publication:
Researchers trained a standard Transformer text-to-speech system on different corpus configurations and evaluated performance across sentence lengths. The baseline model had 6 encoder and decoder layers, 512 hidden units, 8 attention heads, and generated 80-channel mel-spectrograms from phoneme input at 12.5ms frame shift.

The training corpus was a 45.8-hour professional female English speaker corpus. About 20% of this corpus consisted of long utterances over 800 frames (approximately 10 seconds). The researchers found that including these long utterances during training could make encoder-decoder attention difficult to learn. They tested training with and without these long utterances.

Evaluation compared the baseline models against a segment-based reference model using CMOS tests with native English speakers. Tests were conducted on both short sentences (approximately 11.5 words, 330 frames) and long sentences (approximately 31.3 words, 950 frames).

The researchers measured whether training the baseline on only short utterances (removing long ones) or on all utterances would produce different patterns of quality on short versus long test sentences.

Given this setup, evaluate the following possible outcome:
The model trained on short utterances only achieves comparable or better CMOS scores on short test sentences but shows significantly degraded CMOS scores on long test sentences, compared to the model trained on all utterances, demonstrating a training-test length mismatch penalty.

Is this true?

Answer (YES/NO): NO